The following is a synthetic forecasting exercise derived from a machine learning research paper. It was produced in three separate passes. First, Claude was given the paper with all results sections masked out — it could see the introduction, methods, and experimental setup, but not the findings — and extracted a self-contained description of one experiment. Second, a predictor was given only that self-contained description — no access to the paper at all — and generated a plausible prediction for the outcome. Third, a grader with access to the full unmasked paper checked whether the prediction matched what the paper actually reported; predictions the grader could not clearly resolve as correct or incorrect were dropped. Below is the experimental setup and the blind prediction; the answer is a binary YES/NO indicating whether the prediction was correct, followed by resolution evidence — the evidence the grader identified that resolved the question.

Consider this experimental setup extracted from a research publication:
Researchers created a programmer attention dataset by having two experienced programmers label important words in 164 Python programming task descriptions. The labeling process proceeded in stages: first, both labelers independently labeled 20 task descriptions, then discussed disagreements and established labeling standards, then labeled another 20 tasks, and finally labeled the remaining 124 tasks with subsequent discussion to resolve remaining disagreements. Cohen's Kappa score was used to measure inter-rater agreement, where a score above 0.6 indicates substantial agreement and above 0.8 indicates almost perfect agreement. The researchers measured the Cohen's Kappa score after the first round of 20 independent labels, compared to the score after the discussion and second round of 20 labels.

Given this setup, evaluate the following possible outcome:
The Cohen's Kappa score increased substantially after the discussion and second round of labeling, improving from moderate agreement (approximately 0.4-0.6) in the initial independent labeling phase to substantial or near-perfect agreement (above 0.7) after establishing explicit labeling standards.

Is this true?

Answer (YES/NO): NO